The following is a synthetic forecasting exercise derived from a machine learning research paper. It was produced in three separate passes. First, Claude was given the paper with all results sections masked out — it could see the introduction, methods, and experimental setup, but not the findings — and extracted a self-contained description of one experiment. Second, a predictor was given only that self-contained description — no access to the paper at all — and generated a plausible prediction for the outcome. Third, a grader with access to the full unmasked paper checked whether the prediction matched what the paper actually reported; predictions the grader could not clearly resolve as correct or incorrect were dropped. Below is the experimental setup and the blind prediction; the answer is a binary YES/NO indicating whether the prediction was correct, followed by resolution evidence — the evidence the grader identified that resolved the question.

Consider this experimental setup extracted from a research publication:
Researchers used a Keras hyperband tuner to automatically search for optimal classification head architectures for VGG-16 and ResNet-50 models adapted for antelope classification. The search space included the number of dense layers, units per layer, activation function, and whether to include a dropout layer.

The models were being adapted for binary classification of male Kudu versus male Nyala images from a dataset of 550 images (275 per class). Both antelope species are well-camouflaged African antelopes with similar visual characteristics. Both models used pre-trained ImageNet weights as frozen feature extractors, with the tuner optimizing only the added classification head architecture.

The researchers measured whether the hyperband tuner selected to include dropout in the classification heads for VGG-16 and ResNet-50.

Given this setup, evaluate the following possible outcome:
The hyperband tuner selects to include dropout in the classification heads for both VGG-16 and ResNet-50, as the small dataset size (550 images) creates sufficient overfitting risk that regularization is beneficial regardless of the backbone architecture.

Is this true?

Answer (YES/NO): NO